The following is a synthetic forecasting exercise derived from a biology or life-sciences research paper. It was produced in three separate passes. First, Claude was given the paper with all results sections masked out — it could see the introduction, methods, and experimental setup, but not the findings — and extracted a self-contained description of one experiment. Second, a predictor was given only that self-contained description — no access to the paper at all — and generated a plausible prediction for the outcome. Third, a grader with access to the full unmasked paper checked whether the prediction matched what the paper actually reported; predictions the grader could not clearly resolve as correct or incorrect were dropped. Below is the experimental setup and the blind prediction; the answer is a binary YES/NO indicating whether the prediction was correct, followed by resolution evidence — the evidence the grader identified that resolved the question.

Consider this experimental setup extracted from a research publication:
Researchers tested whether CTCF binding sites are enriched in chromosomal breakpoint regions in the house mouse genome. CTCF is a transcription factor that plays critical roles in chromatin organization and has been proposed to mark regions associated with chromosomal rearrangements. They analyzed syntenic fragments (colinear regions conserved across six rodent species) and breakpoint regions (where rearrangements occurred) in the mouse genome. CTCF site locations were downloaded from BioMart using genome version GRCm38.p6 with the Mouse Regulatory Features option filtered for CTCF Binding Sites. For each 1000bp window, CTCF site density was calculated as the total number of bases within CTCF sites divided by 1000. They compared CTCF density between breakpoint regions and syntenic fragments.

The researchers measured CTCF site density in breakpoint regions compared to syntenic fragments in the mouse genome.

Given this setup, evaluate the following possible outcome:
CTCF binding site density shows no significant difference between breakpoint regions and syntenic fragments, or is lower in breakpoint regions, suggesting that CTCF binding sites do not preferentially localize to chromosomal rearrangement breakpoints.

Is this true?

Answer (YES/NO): YES